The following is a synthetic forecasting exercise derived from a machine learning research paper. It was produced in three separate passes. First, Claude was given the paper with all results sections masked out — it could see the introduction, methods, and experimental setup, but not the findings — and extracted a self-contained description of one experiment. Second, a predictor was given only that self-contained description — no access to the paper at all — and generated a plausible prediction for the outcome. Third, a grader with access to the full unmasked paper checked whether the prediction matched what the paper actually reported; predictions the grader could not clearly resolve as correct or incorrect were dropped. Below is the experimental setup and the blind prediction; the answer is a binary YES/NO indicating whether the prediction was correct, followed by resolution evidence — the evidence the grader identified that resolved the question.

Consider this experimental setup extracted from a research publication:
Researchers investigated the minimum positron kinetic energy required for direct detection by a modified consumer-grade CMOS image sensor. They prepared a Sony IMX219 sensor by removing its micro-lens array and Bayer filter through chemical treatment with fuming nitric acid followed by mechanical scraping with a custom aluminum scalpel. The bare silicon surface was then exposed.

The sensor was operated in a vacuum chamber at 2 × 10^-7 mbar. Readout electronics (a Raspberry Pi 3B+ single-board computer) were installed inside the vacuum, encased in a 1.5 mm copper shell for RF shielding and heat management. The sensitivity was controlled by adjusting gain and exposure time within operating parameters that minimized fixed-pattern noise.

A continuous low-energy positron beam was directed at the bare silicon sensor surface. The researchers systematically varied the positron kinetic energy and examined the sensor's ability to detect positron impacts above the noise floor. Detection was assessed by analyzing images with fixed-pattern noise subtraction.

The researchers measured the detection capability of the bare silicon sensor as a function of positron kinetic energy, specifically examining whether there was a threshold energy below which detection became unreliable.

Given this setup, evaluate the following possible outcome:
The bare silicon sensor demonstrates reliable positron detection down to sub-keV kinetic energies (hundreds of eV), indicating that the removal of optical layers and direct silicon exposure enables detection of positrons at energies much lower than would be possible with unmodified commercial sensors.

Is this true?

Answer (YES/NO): NO